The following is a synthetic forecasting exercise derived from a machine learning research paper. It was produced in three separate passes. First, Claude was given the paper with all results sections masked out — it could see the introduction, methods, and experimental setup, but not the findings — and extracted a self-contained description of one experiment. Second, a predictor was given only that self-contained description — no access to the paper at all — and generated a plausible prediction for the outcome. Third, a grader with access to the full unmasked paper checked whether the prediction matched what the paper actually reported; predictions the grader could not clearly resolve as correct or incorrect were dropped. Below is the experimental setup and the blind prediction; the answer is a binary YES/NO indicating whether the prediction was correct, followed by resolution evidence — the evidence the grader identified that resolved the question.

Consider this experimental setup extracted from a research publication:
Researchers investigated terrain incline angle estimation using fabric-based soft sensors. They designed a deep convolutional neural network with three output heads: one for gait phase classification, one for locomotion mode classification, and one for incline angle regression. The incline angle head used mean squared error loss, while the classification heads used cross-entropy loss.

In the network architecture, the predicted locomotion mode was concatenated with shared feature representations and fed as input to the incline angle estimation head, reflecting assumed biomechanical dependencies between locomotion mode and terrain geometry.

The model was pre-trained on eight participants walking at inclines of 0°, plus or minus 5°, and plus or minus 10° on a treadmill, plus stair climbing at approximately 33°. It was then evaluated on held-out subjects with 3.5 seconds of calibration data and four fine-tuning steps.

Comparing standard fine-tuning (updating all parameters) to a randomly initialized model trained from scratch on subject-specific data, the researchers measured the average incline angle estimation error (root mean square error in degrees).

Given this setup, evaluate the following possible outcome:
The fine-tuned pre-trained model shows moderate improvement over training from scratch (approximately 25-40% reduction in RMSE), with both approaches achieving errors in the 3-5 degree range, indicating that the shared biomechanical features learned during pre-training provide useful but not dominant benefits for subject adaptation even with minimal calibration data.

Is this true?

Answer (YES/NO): NO